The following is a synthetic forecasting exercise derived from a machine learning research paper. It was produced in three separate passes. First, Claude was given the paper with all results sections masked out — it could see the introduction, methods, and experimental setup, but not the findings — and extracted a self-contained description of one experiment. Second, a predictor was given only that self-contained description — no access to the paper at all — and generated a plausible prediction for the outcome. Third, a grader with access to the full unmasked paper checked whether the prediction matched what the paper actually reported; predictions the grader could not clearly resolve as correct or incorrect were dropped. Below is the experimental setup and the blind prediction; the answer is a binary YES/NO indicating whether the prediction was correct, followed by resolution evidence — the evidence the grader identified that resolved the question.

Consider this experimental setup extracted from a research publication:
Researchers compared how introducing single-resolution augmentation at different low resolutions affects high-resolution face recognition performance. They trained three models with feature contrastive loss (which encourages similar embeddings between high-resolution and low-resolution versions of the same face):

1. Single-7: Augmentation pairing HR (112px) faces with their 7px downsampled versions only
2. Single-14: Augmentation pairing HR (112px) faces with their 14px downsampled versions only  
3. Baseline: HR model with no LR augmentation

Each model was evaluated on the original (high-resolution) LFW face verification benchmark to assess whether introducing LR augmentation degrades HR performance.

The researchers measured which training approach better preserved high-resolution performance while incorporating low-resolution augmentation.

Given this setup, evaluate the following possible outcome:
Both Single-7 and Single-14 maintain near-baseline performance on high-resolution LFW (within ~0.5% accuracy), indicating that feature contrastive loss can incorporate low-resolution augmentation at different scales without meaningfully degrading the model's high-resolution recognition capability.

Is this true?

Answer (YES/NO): NO